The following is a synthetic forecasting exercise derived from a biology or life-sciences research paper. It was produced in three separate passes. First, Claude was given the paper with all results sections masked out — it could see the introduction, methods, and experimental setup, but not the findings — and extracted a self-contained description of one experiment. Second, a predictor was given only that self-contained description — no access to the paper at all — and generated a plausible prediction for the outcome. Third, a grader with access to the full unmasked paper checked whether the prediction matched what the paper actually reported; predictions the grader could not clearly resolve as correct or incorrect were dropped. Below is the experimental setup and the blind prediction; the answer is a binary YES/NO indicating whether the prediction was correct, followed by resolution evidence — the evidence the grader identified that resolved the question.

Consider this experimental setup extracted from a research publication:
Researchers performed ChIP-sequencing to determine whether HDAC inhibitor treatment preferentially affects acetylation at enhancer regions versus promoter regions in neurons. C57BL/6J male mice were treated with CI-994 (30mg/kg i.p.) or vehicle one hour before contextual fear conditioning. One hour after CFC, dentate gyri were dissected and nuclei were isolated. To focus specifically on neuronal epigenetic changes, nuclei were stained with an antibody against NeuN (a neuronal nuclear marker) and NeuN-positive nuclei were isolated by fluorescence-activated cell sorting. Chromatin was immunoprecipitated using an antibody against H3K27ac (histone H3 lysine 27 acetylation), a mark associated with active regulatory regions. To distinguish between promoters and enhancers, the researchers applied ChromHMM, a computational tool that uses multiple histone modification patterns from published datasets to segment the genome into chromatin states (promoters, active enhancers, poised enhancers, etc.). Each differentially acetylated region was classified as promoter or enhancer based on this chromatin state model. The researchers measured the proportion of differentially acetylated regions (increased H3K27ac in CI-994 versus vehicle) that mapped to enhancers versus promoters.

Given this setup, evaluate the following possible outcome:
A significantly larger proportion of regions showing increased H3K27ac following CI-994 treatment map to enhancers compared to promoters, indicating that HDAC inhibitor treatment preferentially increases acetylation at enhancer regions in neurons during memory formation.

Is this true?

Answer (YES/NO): YES